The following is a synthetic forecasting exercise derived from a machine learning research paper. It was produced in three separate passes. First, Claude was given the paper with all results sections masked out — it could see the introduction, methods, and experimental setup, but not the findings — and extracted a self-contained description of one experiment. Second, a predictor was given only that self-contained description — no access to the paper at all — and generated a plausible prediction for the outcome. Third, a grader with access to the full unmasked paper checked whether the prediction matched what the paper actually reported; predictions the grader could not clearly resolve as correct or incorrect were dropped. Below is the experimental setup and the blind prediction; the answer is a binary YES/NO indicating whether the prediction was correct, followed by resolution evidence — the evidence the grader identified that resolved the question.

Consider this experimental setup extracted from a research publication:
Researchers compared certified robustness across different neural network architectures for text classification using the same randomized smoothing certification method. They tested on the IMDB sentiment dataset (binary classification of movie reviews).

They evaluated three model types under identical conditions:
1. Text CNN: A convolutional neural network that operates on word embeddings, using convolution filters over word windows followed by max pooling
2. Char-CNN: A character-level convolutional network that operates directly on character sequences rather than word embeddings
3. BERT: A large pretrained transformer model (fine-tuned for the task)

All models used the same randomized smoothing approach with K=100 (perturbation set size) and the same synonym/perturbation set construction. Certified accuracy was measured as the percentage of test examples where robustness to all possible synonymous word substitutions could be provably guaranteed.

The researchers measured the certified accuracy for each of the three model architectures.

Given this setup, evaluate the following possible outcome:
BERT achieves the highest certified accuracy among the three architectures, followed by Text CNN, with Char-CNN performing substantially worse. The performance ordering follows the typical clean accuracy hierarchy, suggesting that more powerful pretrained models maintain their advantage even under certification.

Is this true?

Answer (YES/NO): NO